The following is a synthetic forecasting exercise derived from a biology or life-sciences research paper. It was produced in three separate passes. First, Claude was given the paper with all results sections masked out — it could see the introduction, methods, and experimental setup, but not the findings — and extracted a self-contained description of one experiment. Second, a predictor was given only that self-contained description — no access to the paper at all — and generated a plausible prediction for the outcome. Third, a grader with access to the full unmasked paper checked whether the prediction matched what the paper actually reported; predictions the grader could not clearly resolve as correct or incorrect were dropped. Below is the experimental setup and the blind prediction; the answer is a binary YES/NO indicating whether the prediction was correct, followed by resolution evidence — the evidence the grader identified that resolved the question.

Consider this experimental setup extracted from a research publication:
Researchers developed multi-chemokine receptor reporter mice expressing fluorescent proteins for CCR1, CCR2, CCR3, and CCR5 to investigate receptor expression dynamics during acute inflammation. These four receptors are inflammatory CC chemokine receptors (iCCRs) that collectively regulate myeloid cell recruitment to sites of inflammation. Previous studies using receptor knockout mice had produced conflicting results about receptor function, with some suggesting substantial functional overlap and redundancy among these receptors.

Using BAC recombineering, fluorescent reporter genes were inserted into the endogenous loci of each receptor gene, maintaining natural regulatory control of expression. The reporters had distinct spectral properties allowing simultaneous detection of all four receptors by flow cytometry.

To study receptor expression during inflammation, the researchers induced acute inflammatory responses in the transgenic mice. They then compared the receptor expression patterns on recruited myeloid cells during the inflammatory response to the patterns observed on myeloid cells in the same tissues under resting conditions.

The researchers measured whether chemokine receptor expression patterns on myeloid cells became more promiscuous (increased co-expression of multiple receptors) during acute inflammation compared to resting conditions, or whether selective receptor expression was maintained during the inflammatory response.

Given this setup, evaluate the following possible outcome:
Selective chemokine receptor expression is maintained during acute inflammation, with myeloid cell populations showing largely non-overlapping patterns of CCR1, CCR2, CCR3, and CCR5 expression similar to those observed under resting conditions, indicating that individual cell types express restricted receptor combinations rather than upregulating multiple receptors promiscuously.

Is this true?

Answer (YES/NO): NO